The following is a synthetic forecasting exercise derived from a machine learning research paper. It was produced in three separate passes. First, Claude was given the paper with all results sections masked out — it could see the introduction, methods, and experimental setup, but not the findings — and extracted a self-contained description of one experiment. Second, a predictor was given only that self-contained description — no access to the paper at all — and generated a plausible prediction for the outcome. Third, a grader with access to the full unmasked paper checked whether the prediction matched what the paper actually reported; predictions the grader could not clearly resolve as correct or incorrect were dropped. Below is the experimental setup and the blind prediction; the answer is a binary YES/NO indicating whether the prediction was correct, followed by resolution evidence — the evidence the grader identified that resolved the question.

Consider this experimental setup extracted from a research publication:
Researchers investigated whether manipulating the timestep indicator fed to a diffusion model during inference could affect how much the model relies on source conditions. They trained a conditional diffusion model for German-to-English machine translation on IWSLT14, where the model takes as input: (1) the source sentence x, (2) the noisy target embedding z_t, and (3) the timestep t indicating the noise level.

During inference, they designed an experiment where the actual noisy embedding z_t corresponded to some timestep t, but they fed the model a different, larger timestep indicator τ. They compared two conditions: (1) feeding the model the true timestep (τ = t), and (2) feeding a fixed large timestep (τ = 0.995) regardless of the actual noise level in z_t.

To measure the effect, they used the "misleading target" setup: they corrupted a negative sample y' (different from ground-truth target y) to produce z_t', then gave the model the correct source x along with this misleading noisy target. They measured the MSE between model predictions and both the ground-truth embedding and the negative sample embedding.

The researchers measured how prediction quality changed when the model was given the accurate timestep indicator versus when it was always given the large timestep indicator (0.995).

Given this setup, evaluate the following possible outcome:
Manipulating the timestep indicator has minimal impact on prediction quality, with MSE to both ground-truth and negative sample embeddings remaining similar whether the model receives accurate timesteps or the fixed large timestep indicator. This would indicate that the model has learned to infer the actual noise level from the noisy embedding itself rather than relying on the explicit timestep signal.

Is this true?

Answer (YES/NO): NO